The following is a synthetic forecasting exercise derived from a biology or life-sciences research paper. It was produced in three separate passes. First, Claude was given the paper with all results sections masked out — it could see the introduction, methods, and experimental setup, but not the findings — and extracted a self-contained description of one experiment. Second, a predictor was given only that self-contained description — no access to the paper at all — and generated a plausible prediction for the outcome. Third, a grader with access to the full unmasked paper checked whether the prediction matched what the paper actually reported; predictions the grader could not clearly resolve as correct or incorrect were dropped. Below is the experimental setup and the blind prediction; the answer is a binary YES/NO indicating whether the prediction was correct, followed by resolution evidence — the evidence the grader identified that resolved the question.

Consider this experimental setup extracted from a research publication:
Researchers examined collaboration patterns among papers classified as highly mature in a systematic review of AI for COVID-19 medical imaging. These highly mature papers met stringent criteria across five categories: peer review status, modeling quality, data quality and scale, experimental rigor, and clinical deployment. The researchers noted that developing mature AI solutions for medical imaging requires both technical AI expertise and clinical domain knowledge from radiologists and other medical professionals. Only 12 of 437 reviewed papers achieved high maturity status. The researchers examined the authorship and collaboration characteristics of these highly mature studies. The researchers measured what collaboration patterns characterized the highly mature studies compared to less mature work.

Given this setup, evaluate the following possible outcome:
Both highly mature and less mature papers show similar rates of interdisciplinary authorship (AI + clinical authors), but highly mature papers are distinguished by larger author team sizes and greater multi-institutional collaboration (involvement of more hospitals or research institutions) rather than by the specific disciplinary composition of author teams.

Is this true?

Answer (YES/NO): NO